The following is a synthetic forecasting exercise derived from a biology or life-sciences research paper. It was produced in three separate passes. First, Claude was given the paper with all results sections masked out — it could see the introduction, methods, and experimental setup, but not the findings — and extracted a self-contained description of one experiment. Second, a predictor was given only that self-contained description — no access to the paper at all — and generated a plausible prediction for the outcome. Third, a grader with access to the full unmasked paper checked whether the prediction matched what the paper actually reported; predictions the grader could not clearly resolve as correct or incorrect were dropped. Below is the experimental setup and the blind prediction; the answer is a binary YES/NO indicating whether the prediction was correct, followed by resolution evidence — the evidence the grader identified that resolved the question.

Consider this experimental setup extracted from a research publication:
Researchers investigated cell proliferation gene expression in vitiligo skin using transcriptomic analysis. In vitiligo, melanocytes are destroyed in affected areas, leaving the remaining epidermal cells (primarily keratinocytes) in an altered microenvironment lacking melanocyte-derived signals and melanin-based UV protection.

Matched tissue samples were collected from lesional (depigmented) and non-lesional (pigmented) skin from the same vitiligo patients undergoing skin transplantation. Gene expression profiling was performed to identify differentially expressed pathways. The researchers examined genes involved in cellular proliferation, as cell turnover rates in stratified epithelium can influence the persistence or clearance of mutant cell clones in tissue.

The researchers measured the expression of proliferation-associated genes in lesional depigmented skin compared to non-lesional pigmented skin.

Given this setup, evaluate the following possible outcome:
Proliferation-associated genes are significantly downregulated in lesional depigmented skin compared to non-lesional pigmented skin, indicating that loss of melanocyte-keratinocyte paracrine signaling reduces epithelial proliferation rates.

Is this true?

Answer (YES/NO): NO